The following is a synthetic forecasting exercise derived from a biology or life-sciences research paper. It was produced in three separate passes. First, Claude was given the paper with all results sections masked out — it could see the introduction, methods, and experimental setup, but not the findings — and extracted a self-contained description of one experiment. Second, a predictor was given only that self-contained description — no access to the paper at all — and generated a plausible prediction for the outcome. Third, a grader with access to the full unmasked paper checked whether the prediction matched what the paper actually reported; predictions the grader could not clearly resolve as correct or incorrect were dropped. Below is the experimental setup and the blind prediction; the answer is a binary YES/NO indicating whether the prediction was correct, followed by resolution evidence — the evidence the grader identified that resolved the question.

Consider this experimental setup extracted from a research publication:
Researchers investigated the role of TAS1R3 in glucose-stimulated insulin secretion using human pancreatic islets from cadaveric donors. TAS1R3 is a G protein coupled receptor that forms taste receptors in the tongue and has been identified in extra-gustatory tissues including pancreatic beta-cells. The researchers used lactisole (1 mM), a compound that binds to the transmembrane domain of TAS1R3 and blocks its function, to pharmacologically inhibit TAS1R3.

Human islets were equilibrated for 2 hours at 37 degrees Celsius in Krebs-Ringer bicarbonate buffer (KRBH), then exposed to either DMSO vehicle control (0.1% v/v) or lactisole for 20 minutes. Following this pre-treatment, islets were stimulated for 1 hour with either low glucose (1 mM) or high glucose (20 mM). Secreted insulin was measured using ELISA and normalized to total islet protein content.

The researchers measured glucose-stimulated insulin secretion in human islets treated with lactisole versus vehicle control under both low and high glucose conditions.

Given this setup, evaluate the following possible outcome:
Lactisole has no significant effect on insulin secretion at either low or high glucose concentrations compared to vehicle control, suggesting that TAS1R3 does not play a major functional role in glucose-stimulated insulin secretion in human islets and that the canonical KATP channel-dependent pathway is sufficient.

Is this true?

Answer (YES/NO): NO